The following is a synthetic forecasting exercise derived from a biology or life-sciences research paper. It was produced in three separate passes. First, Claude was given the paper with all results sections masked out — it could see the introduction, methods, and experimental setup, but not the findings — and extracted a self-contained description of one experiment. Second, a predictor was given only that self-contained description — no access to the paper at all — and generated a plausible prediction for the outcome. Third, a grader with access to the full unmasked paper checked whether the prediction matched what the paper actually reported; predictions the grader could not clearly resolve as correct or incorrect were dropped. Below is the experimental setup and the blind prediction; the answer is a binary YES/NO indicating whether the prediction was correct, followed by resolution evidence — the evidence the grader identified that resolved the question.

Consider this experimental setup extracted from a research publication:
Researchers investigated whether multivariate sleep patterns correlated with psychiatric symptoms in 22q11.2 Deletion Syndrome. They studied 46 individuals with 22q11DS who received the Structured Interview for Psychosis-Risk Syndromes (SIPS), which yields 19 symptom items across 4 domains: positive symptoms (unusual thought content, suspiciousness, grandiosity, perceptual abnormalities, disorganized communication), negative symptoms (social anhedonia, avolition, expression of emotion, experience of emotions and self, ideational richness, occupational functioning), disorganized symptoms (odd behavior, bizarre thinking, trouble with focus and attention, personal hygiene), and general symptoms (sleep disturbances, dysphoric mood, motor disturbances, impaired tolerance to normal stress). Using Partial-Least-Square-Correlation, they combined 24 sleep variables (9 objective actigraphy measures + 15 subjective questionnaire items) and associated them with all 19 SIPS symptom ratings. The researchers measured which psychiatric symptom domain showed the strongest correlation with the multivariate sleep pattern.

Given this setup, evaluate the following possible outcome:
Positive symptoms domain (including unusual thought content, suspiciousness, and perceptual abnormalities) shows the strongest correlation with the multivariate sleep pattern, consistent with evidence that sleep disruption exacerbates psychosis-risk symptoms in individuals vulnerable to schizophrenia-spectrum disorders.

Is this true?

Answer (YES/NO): NO